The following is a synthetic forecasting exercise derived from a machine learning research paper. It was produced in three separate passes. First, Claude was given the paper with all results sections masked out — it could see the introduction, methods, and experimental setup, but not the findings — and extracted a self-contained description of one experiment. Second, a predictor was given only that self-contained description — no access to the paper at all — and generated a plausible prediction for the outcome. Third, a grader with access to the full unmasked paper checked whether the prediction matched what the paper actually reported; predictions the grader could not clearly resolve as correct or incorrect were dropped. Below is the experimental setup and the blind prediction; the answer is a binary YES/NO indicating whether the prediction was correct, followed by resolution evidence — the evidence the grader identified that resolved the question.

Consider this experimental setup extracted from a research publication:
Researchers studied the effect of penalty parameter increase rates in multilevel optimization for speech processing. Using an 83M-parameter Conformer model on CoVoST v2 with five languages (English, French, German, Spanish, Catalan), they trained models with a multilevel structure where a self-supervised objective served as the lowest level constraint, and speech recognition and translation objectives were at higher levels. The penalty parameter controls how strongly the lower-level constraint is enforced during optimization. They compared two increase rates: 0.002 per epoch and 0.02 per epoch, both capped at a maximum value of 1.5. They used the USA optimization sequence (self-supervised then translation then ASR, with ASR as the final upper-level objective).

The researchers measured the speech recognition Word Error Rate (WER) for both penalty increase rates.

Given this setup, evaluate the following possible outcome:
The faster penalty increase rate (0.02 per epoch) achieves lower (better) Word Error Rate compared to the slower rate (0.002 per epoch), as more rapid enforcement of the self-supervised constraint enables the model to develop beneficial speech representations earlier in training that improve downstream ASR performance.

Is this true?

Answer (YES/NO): NO